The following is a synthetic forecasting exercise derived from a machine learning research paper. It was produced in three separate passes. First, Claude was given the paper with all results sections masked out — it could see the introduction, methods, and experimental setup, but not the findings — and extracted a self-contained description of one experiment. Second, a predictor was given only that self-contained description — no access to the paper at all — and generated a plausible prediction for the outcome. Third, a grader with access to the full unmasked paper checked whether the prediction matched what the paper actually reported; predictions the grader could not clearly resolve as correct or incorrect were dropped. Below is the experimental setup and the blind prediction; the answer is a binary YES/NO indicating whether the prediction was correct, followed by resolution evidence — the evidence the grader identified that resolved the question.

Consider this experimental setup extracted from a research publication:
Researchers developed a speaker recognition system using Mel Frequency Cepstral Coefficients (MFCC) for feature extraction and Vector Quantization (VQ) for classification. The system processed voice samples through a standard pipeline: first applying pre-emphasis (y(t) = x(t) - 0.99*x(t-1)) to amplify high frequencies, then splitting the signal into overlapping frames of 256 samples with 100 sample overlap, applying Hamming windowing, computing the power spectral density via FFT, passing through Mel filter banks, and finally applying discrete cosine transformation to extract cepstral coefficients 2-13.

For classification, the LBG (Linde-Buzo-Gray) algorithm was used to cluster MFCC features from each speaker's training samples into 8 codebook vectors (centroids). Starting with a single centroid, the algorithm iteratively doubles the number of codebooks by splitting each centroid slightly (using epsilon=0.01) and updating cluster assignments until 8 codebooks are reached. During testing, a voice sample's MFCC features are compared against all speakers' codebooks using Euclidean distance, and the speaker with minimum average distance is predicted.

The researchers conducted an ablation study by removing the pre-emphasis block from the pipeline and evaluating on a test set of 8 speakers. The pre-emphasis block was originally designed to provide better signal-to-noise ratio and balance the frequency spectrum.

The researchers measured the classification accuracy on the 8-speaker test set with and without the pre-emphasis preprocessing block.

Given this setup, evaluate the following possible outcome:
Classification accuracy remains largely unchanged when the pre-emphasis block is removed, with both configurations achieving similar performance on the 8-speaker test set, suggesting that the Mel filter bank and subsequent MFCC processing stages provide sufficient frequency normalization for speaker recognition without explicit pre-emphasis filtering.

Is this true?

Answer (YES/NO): NO